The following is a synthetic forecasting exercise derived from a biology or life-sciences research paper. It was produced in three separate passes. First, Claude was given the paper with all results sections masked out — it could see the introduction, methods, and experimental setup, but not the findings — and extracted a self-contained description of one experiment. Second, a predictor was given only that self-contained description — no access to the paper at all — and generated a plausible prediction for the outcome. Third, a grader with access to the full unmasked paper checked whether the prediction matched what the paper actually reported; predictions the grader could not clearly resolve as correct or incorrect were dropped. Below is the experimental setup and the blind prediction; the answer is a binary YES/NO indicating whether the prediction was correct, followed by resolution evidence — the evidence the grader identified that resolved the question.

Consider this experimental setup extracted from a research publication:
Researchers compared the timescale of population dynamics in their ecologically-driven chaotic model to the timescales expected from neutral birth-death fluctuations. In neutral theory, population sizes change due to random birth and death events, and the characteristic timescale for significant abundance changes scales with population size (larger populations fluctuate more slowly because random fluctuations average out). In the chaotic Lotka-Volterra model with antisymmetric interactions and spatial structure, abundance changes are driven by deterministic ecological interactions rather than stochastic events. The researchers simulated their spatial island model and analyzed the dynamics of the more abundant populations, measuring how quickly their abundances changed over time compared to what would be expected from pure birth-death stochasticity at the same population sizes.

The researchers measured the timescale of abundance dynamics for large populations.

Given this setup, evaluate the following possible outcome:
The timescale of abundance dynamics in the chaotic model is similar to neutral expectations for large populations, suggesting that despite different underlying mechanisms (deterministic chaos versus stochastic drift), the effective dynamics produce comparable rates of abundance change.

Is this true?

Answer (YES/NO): NO